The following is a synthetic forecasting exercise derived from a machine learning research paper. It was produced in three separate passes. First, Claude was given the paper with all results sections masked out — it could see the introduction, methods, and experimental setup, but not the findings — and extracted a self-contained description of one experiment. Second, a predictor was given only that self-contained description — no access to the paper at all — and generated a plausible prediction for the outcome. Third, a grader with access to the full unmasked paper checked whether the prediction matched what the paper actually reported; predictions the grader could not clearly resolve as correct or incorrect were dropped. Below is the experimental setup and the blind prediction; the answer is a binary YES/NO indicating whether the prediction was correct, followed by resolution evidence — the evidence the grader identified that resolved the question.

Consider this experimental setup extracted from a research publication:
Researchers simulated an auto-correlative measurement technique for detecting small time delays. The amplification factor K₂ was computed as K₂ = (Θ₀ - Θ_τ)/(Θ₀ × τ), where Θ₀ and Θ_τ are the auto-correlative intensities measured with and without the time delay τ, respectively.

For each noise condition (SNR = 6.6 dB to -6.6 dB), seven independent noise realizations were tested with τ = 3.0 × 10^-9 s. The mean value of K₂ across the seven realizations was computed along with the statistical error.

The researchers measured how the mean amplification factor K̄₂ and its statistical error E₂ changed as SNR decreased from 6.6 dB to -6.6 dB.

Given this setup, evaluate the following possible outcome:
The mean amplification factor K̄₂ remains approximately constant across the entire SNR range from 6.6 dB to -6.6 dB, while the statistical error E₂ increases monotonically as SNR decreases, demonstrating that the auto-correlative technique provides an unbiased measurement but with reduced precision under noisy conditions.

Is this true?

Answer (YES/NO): YES